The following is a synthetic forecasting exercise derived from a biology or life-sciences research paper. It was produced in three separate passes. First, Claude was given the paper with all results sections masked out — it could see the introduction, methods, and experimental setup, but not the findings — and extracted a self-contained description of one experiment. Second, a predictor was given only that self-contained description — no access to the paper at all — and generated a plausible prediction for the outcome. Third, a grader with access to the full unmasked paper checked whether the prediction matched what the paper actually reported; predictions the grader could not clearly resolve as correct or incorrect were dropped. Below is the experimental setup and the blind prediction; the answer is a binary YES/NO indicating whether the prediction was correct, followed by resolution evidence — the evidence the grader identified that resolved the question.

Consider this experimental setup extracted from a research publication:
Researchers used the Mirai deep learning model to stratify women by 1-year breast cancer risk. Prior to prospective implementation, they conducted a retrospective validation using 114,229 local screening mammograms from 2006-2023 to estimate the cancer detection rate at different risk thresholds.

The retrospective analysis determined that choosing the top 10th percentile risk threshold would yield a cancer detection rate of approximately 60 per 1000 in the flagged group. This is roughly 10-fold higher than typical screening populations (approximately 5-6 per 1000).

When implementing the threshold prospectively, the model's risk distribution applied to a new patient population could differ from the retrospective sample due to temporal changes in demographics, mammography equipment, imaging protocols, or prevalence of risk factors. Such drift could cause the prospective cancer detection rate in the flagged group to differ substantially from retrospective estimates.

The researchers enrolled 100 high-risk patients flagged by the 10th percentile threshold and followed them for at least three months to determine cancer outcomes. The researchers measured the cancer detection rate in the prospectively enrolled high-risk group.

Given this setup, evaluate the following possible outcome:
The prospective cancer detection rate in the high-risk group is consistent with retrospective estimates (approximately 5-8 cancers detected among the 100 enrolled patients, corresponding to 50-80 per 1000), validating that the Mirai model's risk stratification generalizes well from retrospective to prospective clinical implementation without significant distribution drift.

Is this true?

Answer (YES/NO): YES